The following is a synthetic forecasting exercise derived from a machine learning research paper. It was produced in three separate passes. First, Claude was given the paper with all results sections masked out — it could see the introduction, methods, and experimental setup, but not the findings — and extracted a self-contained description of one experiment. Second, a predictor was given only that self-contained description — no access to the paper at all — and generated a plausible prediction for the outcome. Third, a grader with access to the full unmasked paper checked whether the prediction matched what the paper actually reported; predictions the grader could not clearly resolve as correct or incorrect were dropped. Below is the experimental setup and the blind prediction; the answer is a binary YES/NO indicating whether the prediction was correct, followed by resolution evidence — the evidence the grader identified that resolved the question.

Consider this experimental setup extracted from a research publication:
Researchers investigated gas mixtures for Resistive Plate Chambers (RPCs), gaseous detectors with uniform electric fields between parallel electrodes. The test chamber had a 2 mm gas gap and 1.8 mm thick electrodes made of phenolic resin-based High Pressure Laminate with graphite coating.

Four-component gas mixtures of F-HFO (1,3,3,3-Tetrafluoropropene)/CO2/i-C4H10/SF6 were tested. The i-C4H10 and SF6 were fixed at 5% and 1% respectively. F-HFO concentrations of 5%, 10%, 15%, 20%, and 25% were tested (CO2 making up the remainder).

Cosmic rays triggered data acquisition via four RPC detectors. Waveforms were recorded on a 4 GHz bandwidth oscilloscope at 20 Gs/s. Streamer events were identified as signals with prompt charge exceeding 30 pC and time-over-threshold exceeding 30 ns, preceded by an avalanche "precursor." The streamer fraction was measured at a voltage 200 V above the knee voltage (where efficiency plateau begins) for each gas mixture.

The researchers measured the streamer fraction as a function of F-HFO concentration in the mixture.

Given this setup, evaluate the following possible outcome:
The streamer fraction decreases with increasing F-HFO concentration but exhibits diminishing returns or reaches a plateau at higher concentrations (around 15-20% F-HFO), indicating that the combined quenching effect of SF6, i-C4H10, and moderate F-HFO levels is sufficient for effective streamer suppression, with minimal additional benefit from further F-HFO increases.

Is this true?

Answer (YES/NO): YES